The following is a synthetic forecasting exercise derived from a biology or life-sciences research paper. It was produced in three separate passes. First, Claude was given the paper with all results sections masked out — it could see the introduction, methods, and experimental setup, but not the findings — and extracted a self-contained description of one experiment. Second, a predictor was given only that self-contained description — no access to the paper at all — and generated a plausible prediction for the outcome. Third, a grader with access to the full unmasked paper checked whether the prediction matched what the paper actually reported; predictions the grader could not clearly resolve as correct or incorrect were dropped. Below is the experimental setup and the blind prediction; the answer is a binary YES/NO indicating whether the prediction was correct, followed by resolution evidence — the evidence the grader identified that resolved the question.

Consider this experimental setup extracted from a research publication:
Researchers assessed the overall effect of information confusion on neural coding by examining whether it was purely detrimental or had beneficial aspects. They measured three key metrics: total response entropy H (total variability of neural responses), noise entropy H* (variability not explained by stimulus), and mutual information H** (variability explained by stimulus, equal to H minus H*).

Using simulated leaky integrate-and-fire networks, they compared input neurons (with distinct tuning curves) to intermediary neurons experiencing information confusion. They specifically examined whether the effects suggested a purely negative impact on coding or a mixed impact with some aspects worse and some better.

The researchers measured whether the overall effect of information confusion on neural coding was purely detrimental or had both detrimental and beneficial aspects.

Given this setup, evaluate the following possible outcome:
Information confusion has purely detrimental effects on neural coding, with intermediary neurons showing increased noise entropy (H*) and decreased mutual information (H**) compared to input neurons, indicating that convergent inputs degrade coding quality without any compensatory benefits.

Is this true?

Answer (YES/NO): NO